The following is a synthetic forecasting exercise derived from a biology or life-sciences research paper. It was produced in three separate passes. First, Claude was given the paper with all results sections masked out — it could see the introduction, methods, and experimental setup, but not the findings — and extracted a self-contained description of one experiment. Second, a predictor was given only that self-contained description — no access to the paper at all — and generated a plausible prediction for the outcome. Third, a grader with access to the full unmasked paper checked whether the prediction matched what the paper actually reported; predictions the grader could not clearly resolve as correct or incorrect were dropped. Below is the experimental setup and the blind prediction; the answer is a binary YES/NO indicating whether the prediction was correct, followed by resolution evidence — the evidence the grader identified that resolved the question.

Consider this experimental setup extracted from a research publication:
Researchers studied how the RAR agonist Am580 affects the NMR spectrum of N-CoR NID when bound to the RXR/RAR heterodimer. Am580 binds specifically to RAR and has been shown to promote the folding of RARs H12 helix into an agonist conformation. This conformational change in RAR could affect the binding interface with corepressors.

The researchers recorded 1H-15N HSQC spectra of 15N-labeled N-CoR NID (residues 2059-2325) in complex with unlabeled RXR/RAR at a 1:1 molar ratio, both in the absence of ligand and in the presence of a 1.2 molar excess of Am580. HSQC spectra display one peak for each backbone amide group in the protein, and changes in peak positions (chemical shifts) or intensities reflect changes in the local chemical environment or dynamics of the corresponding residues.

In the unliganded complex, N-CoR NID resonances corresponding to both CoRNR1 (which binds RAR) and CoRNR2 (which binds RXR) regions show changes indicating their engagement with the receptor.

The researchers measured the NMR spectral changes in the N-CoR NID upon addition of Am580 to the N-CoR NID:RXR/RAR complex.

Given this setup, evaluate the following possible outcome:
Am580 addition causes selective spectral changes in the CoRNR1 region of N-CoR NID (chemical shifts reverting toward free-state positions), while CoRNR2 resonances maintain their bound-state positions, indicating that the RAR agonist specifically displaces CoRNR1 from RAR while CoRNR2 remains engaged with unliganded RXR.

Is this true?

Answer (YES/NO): NO